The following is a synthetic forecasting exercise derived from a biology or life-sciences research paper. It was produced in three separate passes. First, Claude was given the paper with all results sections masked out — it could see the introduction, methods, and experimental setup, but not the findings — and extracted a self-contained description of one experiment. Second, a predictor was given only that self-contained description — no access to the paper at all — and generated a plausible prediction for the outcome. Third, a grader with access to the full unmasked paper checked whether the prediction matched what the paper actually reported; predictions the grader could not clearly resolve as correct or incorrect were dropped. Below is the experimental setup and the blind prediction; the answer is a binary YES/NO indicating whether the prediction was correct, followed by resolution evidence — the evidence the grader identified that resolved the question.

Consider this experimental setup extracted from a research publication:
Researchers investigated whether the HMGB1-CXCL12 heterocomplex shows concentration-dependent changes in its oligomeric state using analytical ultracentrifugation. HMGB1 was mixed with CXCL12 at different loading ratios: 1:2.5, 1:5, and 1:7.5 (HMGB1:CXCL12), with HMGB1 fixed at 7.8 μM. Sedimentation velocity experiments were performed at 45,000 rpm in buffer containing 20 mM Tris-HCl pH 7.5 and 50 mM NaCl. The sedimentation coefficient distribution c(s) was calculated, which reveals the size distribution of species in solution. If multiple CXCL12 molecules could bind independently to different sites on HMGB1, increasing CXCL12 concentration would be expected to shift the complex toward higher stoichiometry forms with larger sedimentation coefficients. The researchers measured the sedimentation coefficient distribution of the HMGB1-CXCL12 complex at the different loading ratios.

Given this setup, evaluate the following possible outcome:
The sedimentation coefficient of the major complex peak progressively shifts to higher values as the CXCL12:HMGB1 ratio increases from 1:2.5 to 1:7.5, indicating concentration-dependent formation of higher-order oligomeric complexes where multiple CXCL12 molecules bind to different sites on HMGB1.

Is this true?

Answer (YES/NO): NO